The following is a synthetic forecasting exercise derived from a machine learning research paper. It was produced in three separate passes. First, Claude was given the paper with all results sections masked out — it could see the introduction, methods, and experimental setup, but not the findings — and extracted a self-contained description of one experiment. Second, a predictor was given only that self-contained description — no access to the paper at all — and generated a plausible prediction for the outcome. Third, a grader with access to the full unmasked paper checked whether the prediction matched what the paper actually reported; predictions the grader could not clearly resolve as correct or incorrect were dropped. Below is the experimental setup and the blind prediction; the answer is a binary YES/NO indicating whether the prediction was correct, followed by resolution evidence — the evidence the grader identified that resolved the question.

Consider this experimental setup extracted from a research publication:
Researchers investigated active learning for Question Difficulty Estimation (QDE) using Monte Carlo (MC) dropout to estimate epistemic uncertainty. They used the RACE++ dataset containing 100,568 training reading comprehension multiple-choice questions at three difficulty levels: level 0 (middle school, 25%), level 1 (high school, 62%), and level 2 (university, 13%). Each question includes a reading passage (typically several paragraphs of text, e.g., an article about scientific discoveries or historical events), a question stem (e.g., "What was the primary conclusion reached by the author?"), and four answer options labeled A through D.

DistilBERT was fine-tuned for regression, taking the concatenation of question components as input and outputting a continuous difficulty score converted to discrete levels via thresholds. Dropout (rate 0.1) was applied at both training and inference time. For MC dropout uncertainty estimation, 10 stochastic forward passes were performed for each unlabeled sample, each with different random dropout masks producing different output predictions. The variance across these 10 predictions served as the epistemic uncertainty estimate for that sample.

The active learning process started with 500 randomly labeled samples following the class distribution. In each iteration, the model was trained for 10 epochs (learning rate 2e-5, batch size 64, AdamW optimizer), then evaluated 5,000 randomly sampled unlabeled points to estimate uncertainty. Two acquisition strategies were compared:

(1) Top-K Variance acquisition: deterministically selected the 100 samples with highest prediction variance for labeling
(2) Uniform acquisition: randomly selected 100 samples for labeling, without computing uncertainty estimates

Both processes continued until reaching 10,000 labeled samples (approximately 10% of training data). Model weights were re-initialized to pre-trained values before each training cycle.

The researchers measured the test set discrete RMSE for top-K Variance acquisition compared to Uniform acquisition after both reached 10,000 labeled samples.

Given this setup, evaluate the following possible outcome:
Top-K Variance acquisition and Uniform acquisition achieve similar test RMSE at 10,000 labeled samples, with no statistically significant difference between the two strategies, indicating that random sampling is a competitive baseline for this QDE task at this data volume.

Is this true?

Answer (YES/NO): YES